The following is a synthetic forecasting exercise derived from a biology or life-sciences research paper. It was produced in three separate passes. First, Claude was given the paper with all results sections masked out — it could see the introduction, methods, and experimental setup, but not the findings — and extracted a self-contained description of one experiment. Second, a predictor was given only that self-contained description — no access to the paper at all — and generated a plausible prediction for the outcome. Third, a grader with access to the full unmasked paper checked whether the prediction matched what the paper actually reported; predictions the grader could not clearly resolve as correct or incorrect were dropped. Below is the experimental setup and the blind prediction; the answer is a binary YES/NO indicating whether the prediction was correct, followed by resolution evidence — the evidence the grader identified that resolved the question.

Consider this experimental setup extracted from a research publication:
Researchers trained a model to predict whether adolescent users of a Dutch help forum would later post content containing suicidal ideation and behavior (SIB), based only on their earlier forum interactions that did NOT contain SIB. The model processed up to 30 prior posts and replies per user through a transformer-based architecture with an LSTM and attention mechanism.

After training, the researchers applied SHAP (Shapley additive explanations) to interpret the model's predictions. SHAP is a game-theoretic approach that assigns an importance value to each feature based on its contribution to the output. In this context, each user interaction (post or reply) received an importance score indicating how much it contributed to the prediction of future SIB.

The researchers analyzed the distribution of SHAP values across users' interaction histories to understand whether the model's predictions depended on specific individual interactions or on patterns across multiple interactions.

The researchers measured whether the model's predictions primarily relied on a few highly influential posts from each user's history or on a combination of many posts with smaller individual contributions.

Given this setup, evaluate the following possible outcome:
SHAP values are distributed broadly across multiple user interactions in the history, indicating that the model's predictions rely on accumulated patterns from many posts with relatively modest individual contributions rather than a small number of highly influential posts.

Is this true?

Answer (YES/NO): YES